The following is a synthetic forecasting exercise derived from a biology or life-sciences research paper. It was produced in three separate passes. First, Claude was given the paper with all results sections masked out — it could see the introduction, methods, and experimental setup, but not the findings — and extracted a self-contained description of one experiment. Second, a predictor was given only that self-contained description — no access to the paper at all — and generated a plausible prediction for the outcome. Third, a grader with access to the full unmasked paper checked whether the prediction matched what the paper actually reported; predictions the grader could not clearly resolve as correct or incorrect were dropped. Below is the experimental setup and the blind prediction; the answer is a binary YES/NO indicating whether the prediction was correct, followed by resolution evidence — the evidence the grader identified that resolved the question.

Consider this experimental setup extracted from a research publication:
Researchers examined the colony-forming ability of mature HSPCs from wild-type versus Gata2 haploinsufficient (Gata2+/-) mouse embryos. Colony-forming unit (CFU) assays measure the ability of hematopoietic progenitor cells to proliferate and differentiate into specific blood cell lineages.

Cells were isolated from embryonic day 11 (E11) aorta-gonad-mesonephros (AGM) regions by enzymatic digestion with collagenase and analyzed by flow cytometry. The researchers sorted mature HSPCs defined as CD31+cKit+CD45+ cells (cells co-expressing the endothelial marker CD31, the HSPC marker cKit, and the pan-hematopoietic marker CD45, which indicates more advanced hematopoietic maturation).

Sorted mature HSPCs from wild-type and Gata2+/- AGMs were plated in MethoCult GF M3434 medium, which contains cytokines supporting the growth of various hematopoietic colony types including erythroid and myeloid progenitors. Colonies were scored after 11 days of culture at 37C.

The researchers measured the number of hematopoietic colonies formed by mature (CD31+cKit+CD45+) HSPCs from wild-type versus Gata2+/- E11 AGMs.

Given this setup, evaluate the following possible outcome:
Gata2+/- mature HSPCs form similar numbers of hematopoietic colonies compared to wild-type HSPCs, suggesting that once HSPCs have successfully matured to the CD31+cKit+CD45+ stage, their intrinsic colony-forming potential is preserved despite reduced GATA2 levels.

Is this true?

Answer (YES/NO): YES